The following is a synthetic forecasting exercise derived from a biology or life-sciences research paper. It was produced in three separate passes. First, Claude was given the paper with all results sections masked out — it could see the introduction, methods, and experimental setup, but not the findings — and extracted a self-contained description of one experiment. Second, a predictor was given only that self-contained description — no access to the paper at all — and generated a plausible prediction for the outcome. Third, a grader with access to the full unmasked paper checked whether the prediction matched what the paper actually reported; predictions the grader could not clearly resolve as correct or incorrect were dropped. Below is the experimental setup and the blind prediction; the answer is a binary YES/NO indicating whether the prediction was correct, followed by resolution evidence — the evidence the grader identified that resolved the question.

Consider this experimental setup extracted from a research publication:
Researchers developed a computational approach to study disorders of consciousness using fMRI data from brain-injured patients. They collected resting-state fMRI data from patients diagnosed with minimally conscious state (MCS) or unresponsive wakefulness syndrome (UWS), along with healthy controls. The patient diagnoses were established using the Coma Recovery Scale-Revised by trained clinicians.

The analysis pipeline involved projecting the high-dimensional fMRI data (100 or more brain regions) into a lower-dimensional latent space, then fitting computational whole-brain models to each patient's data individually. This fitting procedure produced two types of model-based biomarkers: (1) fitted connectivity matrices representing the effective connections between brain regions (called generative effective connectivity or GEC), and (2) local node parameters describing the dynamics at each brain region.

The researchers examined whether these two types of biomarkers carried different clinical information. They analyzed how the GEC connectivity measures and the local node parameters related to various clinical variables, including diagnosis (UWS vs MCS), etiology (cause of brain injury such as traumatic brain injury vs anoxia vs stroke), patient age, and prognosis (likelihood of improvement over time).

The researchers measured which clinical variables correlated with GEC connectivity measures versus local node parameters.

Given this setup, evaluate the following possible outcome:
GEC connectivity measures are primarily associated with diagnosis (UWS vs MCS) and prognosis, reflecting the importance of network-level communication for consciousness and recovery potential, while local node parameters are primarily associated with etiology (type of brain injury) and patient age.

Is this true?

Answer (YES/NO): NO